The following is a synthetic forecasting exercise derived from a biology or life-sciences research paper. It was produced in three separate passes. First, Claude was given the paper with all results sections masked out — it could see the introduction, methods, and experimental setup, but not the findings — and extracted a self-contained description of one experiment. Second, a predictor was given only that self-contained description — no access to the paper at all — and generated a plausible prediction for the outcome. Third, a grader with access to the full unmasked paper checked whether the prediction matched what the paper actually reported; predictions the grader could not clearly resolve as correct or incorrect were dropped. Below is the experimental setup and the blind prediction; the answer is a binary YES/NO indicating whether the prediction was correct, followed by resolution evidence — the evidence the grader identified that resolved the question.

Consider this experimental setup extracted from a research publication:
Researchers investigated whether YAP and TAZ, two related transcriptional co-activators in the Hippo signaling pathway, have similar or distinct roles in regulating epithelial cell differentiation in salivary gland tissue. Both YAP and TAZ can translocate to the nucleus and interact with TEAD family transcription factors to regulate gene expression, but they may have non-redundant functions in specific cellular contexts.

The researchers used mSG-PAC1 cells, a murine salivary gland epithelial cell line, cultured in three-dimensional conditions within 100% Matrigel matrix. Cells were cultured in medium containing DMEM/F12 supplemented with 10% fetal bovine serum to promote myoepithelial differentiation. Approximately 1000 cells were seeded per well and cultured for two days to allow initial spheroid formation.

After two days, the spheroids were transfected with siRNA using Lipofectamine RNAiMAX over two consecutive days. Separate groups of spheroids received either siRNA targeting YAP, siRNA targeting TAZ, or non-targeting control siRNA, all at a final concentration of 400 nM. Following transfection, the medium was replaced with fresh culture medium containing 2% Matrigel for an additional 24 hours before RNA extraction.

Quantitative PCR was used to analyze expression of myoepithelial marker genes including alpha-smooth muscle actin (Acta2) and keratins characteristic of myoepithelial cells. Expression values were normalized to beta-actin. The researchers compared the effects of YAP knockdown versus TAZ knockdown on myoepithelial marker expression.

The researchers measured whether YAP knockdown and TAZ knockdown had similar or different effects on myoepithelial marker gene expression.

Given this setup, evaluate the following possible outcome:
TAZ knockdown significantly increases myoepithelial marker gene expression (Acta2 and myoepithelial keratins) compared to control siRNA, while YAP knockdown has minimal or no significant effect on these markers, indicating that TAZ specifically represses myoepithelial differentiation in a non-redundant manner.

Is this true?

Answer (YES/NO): NO